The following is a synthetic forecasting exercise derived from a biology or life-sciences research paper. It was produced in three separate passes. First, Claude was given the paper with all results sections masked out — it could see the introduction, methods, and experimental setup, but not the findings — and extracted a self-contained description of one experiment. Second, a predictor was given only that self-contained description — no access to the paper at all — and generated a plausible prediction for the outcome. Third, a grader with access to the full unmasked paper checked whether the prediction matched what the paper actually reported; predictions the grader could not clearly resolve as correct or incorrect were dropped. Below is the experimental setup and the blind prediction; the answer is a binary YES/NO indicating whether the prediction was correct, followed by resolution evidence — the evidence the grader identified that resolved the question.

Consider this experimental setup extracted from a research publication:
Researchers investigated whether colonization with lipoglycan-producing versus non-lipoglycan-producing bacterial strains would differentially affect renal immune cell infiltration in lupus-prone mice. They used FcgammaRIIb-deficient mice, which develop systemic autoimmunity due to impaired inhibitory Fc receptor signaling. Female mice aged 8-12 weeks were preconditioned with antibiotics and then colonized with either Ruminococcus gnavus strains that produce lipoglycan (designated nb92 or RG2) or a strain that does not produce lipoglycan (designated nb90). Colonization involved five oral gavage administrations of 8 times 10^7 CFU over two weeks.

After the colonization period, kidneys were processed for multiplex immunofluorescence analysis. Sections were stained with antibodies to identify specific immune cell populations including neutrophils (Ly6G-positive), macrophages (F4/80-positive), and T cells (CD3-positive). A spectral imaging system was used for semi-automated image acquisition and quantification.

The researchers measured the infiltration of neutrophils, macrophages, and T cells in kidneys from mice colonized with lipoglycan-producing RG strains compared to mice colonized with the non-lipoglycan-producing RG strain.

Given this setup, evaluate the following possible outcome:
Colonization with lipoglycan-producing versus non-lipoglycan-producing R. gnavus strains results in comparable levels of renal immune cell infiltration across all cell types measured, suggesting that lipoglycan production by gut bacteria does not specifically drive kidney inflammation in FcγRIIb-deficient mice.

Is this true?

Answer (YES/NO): NO